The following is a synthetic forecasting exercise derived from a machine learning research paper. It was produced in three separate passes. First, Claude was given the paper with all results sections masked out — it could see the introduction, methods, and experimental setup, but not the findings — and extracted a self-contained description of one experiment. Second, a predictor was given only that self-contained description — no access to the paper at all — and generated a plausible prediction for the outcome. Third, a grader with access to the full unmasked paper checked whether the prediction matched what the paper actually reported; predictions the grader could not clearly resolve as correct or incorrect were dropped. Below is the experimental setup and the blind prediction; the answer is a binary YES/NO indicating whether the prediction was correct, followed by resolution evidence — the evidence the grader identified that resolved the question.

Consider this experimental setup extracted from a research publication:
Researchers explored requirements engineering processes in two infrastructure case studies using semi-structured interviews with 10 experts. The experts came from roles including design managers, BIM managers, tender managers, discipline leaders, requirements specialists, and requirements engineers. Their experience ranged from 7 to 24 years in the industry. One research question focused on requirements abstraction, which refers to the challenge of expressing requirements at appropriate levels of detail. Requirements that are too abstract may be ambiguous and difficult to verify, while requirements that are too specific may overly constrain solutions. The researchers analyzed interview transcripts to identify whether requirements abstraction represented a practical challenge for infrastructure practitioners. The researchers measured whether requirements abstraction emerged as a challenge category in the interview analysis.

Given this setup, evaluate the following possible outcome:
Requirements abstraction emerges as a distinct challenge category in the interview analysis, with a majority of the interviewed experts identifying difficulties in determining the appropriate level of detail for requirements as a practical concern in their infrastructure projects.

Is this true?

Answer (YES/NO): NO